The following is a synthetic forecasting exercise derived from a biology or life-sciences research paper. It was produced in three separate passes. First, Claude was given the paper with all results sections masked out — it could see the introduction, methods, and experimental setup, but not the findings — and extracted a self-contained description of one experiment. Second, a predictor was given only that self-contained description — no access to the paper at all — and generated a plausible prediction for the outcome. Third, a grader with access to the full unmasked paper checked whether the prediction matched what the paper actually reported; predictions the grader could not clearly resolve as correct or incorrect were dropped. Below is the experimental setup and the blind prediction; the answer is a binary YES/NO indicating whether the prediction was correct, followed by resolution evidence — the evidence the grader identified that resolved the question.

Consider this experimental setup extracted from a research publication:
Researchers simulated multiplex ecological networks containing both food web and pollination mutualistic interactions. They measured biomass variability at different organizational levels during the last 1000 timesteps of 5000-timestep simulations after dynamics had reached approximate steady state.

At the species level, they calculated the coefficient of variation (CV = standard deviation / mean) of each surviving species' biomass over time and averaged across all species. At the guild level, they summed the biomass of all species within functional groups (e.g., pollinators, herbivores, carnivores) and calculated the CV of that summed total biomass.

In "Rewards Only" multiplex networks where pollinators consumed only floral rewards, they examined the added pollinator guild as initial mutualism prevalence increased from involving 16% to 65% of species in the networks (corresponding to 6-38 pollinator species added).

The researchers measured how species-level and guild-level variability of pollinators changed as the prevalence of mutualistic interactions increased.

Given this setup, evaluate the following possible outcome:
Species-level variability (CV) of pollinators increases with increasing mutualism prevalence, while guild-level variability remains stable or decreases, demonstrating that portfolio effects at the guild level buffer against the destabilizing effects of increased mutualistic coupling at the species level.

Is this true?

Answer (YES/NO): NO